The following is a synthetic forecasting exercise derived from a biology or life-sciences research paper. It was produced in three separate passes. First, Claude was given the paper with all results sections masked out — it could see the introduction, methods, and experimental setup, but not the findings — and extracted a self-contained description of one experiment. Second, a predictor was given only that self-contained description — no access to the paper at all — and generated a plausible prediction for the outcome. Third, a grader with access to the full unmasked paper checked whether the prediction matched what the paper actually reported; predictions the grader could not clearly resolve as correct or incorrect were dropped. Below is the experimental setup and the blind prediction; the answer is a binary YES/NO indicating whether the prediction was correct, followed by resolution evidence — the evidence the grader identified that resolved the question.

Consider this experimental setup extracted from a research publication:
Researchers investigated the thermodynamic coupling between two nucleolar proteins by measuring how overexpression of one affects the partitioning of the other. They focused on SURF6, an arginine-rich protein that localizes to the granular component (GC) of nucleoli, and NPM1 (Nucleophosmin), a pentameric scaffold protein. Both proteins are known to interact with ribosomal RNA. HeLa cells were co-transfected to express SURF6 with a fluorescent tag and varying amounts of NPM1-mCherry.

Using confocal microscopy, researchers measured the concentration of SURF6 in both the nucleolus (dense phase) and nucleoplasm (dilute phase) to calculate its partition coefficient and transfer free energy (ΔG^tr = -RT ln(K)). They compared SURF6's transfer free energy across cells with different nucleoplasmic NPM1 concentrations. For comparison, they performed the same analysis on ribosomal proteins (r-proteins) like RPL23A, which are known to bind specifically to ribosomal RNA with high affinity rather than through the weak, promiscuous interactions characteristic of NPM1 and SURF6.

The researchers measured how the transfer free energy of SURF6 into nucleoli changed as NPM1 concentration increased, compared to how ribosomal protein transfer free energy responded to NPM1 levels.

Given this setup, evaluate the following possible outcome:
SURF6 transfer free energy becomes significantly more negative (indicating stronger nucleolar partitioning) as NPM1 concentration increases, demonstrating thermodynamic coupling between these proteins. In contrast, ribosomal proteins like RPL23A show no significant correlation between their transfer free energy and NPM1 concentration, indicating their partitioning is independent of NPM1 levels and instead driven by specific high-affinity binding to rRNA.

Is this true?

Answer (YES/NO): NO